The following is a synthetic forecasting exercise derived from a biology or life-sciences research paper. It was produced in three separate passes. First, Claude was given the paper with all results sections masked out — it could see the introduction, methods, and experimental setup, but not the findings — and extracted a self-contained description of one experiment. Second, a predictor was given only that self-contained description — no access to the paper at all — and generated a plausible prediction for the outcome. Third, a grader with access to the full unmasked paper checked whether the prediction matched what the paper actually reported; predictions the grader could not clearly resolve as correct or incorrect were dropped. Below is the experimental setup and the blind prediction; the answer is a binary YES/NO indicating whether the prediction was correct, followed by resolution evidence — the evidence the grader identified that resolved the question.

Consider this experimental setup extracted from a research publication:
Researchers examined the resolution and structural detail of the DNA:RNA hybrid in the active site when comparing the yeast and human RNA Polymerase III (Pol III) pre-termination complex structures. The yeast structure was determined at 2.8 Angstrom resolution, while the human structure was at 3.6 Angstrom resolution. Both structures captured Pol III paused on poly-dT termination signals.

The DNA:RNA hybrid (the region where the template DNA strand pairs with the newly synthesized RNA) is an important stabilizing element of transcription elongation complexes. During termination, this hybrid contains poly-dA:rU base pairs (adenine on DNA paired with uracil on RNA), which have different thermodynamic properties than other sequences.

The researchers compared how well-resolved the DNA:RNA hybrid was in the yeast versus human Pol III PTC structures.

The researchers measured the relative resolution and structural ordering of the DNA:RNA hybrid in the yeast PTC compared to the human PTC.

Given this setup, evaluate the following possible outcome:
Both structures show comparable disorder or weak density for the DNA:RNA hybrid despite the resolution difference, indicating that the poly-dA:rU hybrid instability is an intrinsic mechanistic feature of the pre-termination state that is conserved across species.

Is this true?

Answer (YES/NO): NO